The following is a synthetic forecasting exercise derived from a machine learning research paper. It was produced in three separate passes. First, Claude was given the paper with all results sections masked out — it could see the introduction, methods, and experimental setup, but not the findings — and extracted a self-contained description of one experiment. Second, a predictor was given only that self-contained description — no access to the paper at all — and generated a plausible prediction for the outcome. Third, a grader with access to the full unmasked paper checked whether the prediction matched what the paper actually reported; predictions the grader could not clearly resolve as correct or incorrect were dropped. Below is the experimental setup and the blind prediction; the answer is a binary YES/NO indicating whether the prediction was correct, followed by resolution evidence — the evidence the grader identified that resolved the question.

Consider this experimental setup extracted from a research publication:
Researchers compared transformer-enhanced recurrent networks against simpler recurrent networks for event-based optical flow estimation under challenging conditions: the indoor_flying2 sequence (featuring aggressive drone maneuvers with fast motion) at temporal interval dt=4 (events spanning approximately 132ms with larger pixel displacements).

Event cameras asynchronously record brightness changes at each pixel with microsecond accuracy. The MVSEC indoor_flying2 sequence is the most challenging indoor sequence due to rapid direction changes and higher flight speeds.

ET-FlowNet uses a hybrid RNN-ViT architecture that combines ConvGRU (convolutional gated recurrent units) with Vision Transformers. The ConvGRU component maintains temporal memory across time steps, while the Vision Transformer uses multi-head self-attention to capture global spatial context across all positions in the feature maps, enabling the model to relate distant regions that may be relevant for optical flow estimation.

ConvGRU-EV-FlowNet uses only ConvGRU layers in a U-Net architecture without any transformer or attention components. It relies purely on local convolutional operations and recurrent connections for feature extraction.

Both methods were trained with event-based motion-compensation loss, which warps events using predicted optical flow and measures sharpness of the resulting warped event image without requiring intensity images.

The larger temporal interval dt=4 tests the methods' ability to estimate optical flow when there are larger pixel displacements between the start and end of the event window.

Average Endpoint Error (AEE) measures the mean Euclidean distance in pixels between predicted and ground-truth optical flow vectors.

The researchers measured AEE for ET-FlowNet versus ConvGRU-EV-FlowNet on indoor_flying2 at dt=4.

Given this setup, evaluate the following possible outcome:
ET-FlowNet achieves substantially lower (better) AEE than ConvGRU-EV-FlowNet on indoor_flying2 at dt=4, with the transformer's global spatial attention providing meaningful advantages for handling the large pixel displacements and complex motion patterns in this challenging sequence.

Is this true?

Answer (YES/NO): NO